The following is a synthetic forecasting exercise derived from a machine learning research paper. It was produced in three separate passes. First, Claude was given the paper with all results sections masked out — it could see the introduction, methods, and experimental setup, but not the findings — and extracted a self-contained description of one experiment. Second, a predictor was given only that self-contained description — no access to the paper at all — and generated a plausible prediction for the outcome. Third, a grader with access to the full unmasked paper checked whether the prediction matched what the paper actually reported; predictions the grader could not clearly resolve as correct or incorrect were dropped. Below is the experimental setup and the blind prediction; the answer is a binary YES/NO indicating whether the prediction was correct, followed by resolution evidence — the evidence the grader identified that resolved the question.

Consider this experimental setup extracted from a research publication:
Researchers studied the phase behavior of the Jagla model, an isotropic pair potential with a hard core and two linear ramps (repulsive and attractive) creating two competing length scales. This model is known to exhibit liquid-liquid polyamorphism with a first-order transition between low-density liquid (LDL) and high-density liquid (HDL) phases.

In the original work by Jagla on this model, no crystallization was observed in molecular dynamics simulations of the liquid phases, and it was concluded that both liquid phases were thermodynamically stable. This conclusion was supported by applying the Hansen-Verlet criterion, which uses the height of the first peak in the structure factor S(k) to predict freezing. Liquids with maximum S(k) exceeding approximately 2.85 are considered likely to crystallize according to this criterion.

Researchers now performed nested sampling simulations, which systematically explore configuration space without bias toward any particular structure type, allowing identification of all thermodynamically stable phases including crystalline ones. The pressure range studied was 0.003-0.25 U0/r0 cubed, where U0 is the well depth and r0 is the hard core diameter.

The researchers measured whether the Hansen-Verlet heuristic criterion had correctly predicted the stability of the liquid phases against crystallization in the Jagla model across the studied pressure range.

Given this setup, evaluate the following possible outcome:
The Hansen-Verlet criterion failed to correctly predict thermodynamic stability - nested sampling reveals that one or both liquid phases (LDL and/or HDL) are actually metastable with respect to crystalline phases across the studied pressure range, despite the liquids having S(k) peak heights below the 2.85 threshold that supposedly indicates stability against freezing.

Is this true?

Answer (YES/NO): YES